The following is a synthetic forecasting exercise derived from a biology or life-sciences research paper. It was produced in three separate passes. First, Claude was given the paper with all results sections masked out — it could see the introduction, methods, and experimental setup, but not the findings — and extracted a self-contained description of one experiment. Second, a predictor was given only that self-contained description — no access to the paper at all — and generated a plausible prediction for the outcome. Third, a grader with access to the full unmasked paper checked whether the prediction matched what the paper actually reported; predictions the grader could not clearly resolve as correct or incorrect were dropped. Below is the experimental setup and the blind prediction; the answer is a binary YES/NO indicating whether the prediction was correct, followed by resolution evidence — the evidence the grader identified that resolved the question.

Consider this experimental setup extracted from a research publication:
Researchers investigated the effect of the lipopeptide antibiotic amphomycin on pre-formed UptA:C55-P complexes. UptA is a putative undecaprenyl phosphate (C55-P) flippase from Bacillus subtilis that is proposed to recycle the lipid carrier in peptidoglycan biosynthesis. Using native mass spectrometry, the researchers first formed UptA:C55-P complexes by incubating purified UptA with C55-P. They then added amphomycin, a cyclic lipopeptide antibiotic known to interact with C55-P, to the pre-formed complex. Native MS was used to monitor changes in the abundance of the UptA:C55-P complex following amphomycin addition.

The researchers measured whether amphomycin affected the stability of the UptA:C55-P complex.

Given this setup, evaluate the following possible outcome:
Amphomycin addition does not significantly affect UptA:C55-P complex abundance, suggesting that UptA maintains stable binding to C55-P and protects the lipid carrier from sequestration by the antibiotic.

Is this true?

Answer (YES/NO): NO